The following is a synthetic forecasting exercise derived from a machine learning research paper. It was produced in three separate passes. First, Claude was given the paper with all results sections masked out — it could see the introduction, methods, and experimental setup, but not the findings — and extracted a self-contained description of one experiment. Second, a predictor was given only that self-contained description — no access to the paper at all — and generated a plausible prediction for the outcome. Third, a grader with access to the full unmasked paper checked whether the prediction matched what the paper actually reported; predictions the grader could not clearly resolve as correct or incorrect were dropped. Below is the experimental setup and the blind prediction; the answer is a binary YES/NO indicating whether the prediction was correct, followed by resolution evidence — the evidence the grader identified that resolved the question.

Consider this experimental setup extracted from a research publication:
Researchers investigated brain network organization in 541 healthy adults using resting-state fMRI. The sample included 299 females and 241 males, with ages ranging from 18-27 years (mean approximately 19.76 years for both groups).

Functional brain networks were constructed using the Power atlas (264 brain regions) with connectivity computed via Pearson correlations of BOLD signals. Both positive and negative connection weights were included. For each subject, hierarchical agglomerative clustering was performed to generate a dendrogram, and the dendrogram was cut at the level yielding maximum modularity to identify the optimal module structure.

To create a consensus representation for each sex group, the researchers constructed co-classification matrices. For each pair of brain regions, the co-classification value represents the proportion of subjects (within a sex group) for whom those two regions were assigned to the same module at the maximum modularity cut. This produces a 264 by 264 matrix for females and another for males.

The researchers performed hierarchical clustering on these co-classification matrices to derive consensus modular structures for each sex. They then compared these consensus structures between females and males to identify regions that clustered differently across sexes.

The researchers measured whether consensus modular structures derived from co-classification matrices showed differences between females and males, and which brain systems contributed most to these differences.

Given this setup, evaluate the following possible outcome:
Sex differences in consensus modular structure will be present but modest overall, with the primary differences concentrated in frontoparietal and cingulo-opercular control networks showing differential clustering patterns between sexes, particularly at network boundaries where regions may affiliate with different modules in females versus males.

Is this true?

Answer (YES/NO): NO